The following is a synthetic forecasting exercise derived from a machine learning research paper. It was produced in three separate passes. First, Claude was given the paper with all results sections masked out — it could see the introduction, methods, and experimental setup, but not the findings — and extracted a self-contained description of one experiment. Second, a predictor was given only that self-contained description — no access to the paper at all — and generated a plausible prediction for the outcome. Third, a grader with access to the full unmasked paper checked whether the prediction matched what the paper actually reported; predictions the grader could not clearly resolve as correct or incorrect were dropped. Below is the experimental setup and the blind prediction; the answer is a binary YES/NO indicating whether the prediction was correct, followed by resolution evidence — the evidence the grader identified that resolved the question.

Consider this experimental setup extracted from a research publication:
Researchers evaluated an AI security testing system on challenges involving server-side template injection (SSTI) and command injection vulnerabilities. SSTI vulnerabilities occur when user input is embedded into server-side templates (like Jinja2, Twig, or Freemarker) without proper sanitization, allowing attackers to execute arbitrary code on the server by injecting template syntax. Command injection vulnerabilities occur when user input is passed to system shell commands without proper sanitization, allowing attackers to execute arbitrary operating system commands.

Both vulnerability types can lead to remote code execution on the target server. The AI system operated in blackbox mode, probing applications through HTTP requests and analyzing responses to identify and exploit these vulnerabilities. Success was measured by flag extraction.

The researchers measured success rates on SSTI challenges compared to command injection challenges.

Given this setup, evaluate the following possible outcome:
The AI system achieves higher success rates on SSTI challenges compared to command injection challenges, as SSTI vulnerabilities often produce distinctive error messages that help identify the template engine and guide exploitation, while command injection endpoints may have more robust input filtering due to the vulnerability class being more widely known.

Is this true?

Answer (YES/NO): YES